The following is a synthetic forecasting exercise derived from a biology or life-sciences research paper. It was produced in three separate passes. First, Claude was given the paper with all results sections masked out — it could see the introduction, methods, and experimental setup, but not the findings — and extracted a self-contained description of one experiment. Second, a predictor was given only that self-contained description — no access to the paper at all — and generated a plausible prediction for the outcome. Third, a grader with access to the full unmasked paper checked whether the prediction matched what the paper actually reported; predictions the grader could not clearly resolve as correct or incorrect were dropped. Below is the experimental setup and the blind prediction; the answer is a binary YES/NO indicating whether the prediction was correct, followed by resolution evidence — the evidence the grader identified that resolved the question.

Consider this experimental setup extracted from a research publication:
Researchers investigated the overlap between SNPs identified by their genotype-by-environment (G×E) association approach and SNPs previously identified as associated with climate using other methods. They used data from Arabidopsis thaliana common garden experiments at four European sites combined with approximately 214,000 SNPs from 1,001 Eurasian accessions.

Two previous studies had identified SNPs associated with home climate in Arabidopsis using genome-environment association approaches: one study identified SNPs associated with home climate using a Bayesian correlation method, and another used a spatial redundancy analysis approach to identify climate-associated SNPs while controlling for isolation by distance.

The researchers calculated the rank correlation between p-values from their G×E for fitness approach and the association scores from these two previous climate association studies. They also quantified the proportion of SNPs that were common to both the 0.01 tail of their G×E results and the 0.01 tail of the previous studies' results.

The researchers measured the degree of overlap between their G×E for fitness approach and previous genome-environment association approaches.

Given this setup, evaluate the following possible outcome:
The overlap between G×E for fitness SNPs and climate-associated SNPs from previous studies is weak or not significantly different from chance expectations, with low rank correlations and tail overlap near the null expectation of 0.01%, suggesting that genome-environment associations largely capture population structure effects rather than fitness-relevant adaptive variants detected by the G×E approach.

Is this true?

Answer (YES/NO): NO